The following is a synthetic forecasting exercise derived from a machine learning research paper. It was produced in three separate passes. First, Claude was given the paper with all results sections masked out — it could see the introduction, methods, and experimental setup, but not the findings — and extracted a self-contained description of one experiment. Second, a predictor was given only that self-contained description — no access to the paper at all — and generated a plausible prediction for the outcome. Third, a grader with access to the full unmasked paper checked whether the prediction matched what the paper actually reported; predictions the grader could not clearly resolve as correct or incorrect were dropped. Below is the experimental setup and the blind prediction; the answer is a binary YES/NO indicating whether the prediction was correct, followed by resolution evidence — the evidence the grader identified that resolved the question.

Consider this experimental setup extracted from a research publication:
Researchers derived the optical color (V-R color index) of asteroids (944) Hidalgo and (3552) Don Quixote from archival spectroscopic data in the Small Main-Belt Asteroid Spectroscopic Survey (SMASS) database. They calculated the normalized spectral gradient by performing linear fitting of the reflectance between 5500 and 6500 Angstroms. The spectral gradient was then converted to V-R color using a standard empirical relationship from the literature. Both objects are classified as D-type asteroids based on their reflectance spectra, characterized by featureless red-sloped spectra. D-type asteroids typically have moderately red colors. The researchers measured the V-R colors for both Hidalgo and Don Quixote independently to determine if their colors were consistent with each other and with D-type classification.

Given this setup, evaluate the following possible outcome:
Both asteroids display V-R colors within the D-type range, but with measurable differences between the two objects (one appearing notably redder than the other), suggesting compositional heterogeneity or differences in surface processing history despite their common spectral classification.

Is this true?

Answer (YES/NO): NO